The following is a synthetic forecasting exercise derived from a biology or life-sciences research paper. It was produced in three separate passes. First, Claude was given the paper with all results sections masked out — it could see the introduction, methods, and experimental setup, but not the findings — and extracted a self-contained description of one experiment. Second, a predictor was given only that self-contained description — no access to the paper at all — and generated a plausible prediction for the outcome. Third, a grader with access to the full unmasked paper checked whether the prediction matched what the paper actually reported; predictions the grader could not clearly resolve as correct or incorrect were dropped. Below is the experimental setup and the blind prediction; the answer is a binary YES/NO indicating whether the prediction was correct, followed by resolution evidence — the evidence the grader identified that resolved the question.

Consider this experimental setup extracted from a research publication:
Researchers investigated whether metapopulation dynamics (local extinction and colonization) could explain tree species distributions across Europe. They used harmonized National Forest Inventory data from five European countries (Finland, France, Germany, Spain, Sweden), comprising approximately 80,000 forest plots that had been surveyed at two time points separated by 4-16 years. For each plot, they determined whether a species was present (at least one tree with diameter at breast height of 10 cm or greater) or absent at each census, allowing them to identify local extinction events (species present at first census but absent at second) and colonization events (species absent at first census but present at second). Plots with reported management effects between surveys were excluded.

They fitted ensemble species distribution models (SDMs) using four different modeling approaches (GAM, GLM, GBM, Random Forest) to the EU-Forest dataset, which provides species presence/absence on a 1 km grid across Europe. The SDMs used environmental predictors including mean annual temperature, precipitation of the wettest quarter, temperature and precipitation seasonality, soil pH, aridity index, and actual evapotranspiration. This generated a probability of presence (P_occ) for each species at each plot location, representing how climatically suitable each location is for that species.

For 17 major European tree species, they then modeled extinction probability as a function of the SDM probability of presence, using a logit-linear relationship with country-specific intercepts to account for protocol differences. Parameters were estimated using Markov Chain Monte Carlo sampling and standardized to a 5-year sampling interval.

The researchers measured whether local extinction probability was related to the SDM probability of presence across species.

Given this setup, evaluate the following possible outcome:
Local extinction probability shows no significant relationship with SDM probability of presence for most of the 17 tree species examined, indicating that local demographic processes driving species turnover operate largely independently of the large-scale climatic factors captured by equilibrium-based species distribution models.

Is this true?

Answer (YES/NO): NO